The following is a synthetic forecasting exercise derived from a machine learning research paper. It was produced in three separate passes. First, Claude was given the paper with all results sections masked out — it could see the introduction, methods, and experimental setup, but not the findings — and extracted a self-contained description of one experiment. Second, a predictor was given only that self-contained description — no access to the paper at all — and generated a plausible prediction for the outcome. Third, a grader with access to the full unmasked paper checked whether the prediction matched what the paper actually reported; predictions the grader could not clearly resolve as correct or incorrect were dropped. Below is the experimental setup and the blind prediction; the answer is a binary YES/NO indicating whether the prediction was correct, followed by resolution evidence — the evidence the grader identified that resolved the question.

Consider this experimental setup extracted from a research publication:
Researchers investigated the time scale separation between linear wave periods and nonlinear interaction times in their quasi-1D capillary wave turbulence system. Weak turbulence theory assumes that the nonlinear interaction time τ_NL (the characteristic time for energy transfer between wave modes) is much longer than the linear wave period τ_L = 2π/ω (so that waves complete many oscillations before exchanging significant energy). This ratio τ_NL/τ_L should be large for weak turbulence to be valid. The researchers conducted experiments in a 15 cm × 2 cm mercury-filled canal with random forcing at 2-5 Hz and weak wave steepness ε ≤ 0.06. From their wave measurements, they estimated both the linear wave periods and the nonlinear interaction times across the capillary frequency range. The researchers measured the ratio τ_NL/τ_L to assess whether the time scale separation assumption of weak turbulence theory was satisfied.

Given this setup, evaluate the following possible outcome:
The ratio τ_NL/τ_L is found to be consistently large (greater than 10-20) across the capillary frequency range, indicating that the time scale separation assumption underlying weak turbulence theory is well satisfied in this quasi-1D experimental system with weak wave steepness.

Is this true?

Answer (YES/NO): YES